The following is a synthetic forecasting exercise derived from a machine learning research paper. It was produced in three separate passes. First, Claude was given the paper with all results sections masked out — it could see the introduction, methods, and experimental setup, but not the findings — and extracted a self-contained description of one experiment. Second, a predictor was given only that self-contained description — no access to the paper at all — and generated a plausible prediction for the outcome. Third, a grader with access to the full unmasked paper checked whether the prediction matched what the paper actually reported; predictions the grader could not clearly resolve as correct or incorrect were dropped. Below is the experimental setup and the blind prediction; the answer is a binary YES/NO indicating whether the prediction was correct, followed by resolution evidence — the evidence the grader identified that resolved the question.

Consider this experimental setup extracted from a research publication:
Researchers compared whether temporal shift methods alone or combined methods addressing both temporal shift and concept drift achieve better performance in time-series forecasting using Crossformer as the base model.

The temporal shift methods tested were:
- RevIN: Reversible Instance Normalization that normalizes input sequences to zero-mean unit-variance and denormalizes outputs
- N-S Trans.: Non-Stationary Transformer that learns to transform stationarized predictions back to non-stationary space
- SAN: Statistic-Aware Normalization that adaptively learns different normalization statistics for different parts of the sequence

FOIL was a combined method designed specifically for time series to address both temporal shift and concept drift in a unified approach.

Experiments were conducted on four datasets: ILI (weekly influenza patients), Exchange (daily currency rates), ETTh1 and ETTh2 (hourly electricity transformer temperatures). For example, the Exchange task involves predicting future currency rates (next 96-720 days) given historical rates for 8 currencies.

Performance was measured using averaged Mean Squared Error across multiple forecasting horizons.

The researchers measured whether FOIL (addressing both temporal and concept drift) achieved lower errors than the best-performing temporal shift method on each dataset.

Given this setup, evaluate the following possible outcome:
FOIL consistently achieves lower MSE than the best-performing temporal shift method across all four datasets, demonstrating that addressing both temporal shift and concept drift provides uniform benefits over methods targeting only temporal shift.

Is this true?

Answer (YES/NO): NO